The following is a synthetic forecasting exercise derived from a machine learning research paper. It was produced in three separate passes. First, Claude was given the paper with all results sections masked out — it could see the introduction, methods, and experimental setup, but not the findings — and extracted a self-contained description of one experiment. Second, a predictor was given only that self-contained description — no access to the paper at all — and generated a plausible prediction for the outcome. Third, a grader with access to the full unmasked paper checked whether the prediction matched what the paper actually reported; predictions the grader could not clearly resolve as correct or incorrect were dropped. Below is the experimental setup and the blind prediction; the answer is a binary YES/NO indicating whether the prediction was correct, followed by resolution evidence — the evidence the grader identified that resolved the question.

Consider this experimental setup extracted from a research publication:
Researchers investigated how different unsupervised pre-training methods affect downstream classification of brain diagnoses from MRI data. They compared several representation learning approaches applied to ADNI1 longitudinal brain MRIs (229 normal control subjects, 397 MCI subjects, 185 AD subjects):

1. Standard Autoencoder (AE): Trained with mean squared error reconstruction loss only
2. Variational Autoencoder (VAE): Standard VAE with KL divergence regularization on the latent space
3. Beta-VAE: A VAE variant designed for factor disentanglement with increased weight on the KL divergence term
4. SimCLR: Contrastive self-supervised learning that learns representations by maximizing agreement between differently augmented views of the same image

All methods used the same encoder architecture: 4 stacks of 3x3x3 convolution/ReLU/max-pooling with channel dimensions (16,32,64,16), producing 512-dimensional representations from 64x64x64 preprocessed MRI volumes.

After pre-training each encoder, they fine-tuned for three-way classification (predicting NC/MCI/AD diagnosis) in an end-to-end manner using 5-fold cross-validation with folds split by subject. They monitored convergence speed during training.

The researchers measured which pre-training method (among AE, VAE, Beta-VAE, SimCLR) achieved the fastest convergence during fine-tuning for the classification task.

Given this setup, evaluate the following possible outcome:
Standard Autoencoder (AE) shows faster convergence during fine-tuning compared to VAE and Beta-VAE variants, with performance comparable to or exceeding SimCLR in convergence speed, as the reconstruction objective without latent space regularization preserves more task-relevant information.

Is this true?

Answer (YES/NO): NO